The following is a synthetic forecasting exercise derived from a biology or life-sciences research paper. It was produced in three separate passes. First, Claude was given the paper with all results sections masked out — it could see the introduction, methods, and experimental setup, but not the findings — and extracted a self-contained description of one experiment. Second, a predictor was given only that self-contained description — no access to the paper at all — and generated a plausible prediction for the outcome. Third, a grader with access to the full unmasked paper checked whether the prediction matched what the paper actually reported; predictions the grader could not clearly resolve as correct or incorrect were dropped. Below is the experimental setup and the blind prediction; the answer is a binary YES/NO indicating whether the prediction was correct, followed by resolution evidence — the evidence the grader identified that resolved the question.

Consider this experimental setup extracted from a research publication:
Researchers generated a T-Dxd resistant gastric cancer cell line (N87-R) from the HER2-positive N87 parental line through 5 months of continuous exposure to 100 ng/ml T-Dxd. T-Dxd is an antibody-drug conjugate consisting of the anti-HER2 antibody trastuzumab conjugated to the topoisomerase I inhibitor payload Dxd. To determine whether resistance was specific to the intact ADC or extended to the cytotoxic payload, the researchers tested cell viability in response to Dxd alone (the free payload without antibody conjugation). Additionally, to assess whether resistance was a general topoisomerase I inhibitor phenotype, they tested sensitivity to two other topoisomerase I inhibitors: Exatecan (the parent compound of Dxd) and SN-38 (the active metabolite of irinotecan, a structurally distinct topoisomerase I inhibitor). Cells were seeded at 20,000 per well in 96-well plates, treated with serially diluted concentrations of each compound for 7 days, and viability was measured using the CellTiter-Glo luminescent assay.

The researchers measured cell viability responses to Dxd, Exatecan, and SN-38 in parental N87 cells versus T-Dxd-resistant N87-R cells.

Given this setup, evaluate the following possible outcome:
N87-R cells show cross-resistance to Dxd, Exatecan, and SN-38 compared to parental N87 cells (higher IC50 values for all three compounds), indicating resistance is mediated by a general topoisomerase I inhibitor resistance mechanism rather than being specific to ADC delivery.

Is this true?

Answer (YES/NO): NO